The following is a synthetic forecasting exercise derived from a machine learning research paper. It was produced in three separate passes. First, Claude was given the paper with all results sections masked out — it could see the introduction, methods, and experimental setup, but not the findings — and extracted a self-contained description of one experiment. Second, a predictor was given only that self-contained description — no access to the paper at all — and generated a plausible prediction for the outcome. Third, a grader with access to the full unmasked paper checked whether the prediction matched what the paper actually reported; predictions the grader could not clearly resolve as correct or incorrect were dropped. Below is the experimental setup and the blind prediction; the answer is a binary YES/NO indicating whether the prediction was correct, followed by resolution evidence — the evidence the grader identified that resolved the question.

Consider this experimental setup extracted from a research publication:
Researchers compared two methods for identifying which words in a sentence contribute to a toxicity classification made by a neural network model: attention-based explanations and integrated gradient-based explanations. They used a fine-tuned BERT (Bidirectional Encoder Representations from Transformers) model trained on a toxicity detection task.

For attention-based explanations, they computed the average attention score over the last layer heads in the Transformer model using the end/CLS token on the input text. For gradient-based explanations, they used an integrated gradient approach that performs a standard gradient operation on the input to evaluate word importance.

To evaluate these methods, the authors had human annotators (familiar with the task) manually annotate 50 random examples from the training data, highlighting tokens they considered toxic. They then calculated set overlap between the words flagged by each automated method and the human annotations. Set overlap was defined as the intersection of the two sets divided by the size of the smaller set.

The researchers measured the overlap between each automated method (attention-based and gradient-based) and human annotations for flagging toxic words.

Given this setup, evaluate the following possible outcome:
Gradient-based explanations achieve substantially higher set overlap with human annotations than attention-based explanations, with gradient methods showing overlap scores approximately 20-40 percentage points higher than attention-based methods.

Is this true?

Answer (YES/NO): NO